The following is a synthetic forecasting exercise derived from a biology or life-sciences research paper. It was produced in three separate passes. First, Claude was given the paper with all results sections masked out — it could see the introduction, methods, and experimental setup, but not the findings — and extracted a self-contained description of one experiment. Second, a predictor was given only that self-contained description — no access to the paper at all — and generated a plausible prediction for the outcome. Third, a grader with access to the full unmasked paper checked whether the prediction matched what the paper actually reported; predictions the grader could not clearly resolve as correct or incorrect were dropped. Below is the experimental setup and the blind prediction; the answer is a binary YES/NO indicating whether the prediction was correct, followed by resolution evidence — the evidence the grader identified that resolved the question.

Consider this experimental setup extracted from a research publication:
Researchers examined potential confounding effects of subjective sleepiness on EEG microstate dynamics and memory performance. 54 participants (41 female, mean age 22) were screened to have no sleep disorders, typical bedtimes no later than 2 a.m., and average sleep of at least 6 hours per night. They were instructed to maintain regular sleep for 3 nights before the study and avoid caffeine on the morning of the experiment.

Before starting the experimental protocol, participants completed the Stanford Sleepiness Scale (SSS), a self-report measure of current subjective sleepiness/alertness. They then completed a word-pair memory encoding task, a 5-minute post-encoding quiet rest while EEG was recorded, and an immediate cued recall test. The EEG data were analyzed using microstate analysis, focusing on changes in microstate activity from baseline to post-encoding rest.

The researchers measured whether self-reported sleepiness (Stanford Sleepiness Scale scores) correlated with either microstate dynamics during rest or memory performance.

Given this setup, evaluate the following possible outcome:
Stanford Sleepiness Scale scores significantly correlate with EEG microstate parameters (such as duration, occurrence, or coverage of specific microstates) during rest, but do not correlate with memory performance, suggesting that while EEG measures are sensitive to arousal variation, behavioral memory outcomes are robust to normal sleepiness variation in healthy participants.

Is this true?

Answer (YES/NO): NO